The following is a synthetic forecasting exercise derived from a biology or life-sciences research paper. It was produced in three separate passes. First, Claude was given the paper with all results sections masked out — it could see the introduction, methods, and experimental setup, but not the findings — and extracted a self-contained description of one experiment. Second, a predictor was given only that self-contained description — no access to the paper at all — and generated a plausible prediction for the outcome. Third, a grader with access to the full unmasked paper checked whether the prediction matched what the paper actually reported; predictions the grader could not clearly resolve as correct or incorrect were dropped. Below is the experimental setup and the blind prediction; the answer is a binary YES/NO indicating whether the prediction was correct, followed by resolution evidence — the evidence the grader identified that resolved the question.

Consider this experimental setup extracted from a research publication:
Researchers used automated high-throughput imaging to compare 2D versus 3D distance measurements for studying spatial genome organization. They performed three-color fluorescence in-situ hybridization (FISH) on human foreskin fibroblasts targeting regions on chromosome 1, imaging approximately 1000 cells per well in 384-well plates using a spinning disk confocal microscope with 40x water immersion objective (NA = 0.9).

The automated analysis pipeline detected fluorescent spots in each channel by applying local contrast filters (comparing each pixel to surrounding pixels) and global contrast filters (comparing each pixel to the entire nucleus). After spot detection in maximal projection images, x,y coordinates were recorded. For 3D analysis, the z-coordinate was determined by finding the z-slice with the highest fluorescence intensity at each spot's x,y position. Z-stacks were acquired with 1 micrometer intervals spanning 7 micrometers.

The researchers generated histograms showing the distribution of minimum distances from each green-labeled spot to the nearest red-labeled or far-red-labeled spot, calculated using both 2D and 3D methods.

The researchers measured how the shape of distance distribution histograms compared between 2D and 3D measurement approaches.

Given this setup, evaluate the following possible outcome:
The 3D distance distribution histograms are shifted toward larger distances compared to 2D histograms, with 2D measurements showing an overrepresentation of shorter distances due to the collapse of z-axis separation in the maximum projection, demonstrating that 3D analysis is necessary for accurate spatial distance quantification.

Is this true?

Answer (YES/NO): NO